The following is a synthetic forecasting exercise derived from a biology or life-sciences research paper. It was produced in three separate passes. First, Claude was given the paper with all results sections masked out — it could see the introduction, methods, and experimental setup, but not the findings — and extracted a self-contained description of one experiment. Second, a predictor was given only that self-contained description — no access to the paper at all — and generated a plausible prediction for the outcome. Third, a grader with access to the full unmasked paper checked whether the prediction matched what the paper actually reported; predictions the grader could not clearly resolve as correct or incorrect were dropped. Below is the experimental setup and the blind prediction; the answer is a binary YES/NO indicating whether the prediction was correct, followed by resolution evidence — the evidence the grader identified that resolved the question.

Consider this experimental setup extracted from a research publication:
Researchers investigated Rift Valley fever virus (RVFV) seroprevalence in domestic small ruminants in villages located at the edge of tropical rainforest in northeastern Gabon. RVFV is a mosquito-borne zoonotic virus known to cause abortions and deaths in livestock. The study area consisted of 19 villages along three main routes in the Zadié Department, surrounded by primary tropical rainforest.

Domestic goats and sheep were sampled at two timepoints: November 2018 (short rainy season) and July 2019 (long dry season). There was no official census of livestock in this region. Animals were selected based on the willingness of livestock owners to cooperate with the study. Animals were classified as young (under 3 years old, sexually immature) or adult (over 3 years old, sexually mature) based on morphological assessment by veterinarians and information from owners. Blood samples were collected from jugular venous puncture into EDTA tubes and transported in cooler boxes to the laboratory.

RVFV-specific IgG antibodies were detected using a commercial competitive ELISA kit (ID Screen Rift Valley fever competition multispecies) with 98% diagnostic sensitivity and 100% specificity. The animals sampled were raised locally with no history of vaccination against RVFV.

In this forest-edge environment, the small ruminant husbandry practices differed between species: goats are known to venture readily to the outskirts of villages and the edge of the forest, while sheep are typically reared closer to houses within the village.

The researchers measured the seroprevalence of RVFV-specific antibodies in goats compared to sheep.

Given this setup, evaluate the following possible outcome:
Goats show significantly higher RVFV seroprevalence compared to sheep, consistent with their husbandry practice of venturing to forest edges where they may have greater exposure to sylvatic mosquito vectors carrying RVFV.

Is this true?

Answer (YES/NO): YES